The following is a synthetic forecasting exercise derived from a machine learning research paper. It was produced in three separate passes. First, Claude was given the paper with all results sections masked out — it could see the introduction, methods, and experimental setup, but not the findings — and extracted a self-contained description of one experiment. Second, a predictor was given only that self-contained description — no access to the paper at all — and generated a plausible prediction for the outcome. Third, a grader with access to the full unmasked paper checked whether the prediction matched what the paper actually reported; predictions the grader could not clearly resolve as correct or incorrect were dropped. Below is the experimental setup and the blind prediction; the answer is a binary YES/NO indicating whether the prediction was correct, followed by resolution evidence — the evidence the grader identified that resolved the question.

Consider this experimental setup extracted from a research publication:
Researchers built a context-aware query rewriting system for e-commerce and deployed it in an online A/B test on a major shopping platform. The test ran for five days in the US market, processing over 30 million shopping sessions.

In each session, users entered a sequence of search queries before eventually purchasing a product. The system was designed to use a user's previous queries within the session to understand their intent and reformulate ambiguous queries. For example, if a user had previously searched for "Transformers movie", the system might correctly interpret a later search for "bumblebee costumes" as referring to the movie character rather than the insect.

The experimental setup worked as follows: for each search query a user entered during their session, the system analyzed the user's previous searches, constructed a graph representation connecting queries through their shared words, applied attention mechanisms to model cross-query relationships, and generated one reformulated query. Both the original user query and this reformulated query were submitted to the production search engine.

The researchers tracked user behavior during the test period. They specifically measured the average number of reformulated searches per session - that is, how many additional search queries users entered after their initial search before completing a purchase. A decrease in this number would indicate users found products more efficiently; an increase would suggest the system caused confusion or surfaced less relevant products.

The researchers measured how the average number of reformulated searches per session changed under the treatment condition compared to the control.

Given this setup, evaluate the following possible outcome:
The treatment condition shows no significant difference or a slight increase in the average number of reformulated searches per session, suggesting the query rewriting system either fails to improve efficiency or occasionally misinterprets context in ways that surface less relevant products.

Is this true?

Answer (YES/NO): NO